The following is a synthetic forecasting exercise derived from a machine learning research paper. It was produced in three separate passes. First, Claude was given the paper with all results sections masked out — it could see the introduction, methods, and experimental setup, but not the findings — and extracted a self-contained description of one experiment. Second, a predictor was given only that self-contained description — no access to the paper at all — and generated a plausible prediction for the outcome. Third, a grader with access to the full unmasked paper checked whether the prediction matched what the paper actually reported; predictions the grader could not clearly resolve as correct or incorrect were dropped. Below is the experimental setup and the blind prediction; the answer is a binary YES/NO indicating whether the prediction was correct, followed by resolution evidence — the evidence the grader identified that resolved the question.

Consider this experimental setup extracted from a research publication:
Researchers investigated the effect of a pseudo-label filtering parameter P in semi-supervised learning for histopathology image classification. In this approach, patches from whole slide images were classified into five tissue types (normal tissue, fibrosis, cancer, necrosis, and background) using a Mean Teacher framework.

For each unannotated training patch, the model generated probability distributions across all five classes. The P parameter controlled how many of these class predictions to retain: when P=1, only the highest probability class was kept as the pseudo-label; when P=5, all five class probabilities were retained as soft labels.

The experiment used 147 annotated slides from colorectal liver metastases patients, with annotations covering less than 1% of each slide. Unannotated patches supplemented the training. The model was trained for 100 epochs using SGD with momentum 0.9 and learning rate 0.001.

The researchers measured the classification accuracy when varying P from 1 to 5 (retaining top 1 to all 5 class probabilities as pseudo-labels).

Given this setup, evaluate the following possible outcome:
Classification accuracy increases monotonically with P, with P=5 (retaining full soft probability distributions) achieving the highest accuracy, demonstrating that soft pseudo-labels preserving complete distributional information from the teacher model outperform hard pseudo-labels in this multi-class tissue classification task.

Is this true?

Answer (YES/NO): NO